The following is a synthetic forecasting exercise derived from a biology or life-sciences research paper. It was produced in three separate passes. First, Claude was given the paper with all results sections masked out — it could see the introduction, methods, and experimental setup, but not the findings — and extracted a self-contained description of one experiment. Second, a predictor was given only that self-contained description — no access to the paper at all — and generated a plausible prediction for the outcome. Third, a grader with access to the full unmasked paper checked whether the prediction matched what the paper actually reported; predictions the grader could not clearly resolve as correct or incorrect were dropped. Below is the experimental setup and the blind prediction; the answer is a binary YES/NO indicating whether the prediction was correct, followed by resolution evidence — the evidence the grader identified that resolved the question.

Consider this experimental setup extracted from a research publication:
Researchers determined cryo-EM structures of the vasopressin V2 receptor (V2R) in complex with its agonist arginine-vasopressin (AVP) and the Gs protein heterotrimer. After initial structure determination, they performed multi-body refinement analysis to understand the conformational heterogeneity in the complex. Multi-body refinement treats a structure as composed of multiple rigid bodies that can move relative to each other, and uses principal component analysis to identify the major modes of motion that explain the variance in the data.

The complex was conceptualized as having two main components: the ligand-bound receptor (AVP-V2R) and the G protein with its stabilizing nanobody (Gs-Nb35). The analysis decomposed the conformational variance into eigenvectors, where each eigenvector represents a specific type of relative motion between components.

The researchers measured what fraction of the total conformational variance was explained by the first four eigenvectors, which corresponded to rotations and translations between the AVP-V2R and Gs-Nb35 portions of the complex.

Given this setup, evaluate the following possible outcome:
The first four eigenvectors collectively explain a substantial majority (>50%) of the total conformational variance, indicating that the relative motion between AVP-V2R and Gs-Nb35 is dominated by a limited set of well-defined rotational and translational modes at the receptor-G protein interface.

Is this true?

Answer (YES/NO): YES